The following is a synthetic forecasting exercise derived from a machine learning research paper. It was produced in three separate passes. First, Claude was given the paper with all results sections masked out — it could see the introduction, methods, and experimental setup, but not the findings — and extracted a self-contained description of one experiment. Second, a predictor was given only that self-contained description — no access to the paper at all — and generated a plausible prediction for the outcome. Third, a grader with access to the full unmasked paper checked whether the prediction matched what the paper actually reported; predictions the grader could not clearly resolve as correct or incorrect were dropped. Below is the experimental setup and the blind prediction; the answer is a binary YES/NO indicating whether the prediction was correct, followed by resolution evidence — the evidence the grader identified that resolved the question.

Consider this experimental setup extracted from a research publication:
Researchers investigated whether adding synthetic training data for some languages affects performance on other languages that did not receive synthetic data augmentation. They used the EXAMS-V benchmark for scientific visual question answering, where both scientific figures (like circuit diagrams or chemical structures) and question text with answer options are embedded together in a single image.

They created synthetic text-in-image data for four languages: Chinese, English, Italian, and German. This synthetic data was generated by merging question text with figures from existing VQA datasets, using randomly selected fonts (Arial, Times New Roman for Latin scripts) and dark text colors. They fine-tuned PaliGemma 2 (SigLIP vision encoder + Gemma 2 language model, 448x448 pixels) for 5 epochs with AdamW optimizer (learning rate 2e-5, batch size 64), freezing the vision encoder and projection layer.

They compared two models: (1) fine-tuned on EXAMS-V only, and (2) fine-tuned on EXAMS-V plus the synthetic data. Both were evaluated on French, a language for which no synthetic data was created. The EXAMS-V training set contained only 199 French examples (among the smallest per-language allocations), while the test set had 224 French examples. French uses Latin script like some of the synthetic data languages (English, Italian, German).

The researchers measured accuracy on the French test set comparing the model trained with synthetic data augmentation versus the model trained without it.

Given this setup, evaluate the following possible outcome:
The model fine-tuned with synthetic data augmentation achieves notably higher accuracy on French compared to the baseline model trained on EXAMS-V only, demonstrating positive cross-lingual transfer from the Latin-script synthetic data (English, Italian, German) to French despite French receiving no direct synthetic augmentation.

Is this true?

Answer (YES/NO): NO